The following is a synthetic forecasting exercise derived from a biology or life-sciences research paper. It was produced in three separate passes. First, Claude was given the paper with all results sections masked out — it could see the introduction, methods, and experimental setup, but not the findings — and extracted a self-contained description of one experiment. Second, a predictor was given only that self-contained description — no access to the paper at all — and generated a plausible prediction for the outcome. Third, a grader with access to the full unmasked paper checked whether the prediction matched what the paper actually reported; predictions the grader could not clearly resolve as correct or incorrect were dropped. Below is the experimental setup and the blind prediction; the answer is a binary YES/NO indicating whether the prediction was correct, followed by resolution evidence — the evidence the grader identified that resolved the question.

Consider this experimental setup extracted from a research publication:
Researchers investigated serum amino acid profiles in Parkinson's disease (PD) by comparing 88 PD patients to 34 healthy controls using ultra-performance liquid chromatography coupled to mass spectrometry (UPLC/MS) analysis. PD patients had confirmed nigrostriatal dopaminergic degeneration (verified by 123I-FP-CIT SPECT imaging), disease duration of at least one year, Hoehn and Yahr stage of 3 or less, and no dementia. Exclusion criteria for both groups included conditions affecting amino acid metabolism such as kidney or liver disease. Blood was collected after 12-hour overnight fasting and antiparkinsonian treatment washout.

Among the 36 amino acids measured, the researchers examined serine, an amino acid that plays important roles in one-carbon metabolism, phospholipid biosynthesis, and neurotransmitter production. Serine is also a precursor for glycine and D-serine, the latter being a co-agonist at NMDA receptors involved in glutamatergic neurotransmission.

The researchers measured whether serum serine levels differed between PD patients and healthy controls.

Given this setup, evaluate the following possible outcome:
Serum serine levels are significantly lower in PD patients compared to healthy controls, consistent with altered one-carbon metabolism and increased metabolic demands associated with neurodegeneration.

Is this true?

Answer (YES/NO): NO